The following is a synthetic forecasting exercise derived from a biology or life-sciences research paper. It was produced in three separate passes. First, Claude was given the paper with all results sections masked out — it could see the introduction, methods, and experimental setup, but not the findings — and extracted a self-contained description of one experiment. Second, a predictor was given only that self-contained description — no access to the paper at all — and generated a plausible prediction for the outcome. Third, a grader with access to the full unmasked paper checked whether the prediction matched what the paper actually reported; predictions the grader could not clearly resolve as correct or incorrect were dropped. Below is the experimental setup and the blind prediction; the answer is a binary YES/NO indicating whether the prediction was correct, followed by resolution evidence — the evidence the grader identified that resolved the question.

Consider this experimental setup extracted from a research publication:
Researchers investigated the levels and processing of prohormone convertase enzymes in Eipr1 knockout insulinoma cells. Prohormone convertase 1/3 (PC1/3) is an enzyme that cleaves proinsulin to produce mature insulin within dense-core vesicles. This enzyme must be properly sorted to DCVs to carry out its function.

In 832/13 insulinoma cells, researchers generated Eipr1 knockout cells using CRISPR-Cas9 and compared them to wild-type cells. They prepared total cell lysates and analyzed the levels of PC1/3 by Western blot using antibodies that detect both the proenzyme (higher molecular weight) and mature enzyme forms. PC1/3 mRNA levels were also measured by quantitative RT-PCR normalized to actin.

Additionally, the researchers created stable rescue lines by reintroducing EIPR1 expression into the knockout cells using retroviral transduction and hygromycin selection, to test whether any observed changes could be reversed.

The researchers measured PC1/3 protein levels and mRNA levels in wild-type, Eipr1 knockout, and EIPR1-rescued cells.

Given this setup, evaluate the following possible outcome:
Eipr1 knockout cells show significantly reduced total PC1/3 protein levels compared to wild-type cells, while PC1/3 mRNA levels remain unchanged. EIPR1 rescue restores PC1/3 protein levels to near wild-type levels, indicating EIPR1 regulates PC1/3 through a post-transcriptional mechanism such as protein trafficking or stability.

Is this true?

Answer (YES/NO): YES